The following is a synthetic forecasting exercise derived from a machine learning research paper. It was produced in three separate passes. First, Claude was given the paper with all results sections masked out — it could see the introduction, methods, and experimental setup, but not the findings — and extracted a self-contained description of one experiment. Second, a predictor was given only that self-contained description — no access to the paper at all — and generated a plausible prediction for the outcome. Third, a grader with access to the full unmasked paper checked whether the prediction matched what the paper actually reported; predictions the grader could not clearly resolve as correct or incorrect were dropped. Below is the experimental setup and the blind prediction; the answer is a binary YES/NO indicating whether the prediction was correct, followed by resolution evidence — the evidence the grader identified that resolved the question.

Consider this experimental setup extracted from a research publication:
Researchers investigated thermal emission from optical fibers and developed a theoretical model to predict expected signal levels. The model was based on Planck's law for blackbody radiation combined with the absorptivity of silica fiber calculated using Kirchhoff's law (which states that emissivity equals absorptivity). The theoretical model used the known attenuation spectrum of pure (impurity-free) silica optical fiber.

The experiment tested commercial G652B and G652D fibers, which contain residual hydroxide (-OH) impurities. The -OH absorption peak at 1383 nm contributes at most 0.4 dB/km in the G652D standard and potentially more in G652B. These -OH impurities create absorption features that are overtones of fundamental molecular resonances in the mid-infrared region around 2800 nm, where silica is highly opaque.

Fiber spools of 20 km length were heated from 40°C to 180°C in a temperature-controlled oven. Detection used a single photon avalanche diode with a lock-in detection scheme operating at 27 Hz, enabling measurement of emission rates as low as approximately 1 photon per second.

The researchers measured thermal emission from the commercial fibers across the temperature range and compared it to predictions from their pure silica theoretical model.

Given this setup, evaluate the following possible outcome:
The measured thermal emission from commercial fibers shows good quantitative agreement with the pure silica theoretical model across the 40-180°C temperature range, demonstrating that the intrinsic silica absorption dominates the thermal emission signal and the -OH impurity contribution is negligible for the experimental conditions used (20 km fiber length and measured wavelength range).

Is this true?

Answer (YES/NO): NO